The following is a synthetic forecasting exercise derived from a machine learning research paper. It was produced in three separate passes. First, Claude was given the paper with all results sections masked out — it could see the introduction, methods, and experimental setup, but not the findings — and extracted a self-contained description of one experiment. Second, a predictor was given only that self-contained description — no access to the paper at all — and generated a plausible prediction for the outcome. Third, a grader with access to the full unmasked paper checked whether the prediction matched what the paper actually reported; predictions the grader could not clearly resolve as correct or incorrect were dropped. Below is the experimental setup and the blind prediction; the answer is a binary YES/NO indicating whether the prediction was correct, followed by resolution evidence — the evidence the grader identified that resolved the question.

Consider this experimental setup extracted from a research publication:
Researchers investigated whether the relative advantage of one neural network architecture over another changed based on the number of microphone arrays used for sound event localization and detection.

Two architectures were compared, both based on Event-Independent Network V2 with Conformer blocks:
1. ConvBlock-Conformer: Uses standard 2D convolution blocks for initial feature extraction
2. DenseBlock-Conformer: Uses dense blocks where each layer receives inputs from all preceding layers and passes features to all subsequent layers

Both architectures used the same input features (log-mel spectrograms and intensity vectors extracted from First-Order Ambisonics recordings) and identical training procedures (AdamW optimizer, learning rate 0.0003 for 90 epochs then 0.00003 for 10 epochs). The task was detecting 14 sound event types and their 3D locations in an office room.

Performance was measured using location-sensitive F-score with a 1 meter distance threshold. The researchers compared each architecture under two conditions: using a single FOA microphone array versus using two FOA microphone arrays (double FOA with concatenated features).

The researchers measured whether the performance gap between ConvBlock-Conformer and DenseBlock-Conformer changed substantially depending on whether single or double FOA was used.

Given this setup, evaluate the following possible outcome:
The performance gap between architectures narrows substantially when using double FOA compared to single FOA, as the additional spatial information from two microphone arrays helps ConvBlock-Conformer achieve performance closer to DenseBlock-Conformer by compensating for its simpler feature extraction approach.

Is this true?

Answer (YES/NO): NO